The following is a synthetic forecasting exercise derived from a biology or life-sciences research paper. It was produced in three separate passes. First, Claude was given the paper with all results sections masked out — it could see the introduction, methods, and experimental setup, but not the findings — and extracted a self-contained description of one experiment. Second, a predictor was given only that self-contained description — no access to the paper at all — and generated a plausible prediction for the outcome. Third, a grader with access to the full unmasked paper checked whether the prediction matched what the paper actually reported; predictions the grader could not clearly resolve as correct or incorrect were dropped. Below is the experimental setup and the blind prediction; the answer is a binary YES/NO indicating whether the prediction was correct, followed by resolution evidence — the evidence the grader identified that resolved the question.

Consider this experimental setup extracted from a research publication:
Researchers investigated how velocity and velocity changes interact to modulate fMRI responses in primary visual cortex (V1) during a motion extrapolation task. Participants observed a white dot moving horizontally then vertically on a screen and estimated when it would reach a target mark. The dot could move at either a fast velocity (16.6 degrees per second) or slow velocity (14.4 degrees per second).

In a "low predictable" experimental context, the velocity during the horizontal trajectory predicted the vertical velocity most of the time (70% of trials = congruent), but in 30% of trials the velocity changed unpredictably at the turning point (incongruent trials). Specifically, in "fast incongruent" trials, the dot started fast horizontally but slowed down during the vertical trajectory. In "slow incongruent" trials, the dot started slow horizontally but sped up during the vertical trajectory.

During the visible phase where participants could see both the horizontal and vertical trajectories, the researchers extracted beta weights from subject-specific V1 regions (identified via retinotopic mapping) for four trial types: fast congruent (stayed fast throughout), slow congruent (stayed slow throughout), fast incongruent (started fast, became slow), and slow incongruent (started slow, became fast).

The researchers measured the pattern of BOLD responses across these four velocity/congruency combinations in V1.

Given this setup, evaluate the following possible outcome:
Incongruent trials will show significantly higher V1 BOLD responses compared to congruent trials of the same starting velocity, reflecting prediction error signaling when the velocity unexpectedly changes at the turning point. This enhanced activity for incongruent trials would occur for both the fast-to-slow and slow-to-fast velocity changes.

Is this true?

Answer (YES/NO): NO